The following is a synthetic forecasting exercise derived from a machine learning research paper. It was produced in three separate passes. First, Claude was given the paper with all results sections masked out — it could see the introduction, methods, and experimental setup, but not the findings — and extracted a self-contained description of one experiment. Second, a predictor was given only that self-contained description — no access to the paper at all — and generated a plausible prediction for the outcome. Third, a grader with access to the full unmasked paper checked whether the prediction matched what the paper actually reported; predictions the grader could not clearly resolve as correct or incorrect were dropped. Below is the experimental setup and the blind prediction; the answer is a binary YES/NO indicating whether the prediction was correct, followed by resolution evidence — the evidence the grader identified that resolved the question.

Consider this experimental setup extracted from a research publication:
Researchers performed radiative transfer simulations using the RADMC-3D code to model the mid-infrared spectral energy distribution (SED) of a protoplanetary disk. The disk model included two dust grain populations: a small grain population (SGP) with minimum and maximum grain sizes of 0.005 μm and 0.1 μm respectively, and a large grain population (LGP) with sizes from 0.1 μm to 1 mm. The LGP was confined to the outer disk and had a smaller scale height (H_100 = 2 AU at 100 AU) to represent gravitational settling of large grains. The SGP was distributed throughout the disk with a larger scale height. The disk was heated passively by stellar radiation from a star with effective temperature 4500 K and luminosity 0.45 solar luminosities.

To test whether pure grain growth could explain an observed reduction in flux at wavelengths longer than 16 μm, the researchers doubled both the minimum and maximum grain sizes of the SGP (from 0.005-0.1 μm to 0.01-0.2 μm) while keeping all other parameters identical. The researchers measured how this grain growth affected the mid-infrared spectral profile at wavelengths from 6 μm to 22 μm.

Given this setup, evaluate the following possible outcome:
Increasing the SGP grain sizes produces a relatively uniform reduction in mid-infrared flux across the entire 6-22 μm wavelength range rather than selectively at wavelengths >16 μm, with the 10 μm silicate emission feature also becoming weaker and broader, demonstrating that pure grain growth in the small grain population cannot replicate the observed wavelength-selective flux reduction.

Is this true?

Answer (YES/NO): YES